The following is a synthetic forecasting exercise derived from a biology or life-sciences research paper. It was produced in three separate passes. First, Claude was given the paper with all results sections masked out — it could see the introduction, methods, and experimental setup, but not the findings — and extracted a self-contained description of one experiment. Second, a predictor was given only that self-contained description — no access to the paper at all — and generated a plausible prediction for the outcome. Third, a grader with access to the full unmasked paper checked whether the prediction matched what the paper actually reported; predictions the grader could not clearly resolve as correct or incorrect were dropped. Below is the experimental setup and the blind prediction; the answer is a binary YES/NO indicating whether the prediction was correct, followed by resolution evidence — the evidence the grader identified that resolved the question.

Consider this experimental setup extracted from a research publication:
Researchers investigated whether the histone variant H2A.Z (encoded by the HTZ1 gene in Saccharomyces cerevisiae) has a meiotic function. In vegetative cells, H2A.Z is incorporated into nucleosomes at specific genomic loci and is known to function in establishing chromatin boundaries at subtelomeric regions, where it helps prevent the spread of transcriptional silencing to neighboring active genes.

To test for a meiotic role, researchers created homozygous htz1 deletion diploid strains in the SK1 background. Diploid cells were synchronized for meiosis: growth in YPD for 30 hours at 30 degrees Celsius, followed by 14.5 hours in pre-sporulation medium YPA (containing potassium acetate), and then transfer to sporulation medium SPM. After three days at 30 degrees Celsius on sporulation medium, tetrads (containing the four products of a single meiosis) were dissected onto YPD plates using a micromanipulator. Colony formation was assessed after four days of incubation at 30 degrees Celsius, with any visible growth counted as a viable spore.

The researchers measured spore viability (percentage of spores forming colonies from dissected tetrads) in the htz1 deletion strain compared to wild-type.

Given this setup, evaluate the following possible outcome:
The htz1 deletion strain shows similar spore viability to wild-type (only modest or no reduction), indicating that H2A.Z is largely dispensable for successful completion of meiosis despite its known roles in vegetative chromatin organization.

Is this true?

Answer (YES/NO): NO